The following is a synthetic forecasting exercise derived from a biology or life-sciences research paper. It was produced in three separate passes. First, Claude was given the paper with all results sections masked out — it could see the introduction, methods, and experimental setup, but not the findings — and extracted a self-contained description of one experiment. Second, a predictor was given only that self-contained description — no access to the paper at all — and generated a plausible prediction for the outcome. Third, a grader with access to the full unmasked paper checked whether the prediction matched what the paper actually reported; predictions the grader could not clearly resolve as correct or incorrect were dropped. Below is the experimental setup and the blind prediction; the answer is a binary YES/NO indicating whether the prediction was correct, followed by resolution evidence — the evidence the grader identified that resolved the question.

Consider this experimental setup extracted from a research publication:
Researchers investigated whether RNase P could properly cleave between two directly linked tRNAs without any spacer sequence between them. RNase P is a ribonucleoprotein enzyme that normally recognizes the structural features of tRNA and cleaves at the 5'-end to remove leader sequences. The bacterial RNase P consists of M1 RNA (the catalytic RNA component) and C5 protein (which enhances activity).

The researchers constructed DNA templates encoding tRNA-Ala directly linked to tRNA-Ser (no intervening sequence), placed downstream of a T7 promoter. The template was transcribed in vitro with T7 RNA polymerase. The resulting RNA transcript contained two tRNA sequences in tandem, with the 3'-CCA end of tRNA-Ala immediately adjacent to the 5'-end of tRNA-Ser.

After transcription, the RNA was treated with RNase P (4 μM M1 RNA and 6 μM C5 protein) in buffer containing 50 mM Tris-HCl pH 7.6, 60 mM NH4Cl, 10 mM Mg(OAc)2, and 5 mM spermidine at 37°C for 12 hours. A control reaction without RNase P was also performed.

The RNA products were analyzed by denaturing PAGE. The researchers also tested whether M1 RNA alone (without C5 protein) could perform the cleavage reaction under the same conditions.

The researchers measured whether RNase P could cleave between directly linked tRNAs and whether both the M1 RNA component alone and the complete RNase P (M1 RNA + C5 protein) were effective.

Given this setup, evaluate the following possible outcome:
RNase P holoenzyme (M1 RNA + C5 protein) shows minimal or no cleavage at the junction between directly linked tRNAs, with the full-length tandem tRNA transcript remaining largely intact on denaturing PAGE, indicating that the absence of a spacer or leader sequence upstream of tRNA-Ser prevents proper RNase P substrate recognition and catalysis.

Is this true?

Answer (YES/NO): NO